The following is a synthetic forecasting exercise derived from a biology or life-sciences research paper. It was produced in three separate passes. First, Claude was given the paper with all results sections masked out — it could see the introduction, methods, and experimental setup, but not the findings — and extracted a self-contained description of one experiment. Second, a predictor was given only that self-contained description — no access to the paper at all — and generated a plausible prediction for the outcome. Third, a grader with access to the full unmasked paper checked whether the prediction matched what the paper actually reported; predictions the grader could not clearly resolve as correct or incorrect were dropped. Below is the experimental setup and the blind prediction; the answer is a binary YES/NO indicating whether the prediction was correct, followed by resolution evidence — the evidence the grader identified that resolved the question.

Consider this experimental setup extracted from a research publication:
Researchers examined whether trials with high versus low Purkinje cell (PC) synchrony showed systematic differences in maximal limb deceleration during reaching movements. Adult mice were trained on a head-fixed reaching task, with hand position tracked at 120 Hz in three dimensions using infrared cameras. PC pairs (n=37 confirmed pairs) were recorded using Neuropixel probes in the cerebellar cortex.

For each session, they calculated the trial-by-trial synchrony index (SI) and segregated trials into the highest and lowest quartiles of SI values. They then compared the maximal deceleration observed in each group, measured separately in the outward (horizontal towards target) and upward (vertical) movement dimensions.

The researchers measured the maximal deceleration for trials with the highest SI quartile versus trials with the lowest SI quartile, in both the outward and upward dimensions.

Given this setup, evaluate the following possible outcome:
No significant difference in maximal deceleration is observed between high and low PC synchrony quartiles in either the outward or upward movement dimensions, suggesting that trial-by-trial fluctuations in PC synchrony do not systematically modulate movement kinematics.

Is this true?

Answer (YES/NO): NO